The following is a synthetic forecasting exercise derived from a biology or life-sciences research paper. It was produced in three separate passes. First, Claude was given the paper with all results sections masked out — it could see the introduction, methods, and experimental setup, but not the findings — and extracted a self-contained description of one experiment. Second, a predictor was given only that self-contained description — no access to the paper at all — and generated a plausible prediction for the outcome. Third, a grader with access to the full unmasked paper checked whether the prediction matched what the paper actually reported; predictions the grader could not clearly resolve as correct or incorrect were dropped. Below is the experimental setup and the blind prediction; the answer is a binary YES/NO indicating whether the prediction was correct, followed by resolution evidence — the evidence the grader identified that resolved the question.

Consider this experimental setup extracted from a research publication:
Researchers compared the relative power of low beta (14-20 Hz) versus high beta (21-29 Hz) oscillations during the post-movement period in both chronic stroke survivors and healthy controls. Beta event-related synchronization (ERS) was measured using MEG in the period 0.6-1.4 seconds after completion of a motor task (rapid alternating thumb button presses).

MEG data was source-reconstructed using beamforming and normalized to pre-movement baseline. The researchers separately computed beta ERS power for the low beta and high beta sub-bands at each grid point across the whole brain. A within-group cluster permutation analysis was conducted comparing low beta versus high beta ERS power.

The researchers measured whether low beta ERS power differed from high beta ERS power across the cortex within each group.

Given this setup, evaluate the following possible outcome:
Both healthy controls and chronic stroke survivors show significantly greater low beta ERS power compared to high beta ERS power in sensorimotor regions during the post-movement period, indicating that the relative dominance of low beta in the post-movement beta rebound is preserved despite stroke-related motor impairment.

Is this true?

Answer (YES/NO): YES